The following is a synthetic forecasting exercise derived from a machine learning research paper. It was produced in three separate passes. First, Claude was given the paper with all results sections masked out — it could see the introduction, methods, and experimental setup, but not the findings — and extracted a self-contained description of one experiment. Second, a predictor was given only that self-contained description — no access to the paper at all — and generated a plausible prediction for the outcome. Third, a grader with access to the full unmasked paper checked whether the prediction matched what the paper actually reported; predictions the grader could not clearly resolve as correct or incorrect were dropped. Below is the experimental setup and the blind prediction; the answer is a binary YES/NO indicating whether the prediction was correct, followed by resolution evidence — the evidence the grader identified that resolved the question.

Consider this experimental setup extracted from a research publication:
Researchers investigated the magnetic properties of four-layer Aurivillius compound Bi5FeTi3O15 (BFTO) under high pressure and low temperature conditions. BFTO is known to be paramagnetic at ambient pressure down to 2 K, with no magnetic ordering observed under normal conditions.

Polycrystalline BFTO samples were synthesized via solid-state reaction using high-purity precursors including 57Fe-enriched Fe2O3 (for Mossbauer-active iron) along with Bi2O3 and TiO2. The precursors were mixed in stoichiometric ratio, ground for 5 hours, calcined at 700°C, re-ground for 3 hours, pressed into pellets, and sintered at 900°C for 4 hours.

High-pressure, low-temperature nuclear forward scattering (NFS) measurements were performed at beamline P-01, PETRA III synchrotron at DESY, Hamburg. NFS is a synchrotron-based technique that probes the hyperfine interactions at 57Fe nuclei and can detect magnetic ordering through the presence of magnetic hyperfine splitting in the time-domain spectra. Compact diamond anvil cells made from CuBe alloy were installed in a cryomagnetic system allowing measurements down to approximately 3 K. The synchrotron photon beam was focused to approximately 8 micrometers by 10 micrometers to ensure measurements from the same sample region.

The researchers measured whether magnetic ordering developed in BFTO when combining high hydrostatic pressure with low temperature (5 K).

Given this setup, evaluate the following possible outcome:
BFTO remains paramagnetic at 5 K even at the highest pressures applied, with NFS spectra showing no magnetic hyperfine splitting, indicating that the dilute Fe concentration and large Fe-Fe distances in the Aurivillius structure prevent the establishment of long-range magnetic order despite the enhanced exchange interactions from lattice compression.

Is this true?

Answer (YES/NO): NO